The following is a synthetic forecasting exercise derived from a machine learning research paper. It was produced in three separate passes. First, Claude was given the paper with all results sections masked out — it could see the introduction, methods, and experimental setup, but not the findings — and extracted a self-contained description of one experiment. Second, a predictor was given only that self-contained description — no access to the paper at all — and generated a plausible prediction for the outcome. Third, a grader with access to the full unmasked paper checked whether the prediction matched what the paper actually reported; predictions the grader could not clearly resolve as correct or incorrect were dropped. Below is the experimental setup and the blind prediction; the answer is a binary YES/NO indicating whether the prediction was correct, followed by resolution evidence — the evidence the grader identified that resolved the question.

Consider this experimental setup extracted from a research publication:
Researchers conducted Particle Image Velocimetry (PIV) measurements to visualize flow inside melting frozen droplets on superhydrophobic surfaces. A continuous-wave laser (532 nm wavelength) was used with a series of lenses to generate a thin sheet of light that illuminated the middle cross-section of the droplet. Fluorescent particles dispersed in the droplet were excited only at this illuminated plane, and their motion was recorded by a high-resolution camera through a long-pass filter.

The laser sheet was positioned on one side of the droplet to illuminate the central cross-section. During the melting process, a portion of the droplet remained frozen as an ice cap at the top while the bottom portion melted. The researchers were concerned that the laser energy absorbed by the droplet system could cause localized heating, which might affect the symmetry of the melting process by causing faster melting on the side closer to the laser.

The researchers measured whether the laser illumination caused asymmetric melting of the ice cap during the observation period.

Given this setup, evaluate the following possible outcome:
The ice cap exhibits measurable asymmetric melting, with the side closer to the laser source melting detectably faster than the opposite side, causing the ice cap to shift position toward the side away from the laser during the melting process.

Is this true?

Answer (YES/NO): NO